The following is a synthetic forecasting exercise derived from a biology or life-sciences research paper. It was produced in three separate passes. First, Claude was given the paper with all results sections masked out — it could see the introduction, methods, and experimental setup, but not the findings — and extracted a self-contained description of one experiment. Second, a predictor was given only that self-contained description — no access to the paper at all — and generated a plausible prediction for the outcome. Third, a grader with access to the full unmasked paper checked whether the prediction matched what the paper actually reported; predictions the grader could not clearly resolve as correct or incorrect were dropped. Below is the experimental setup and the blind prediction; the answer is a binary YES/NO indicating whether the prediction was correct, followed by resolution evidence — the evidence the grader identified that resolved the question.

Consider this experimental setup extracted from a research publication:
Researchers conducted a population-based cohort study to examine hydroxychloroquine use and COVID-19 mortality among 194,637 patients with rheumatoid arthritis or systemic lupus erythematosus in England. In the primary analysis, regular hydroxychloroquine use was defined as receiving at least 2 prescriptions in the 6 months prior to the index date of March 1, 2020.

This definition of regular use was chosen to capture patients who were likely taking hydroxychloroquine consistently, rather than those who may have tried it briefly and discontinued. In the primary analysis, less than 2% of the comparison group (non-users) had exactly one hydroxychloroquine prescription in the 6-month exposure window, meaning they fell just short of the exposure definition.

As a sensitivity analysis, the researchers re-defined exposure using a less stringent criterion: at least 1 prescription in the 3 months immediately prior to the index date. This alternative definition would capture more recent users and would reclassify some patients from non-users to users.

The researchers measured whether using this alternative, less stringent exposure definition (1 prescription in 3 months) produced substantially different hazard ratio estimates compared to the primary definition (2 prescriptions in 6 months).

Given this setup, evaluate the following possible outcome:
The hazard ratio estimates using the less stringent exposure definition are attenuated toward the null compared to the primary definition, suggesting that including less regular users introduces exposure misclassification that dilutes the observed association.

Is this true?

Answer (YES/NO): NO